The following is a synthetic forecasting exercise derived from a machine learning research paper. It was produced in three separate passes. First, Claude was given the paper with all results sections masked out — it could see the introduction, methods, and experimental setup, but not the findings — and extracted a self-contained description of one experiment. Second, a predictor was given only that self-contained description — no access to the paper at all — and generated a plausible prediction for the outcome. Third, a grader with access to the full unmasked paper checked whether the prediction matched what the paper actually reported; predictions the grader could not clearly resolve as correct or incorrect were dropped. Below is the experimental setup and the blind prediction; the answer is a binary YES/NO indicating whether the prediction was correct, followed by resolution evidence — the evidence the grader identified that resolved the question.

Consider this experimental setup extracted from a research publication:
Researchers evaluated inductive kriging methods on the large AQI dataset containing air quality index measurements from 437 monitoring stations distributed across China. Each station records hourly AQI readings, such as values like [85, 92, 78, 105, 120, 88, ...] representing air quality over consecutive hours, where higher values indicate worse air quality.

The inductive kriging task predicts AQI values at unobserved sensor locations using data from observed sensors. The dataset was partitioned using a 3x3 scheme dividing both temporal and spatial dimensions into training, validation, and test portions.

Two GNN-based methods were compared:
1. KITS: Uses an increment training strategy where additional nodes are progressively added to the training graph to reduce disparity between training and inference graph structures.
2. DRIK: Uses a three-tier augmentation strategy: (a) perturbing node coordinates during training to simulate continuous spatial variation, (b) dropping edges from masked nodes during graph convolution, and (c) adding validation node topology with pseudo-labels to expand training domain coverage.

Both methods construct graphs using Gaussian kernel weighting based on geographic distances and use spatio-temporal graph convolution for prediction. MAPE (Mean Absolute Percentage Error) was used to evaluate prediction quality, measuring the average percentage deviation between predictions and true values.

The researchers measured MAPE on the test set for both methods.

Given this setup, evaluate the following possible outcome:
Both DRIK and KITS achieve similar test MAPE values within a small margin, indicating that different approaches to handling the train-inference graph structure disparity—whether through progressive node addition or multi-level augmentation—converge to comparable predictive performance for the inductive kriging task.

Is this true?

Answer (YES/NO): NO